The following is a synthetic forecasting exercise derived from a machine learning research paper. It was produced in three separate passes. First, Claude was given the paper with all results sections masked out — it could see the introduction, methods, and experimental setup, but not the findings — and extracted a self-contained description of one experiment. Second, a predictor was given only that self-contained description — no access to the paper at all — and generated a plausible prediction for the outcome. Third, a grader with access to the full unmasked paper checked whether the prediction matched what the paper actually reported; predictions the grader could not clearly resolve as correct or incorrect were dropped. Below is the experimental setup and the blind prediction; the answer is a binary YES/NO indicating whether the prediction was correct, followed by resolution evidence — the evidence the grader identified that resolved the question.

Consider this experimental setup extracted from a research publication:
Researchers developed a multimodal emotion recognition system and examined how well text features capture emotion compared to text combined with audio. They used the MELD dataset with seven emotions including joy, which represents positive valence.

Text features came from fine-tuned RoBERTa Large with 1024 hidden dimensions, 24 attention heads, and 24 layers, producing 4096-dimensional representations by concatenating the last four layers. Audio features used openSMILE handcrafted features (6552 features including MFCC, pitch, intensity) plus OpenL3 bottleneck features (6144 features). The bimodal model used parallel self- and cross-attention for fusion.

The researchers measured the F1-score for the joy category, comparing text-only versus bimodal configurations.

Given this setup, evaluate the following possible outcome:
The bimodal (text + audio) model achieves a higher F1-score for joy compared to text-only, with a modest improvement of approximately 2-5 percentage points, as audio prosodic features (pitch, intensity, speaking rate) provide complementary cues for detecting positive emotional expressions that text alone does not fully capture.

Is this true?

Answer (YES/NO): NO